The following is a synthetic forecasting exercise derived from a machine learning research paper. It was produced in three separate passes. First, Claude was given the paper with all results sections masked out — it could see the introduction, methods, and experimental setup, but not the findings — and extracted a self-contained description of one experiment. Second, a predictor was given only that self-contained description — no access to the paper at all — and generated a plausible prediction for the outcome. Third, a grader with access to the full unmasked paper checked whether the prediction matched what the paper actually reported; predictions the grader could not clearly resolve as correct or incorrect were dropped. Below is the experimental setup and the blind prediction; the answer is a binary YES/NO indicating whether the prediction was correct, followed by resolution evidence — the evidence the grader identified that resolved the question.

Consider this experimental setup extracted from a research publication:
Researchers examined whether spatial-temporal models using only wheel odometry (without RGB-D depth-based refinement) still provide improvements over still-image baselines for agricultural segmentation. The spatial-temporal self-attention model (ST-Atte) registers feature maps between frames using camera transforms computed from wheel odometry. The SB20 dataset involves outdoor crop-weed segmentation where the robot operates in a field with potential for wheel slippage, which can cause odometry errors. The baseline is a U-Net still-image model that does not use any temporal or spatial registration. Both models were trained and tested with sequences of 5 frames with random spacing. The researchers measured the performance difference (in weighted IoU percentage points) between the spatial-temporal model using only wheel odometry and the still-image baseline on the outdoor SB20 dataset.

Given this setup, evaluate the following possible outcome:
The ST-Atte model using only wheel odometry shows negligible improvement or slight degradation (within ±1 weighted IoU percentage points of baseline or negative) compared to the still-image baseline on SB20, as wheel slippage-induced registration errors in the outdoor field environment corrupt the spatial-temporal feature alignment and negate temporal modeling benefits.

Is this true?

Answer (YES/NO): NO